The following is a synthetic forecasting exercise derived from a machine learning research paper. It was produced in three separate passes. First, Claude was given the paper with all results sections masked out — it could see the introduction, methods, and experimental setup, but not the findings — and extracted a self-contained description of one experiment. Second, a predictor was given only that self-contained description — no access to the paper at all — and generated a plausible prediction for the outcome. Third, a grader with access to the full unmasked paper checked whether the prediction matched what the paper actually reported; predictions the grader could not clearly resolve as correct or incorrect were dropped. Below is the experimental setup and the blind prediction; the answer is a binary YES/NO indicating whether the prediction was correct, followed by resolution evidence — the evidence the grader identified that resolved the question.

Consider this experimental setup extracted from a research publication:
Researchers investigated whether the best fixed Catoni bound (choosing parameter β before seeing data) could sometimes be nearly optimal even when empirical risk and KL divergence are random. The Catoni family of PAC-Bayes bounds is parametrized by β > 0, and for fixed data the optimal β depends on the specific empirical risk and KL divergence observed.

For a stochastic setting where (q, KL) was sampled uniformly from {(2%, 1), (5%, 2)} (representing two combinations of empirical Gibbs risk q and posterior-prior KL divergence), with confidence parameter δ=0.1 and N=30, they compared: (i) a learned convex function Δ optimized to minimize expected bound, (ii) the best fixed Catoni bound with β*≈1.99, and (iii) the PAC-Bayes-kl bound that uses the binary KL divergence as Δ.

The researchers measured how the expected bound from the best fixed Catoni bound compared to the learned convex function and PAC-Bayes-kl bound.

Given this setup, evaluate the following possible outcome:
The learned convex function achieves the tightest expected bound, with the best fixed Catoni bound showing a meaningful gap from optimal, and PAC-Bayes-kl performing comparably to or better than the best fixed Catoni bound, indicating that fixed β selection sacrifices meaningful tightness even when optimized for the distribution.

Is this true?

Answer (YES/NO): NO